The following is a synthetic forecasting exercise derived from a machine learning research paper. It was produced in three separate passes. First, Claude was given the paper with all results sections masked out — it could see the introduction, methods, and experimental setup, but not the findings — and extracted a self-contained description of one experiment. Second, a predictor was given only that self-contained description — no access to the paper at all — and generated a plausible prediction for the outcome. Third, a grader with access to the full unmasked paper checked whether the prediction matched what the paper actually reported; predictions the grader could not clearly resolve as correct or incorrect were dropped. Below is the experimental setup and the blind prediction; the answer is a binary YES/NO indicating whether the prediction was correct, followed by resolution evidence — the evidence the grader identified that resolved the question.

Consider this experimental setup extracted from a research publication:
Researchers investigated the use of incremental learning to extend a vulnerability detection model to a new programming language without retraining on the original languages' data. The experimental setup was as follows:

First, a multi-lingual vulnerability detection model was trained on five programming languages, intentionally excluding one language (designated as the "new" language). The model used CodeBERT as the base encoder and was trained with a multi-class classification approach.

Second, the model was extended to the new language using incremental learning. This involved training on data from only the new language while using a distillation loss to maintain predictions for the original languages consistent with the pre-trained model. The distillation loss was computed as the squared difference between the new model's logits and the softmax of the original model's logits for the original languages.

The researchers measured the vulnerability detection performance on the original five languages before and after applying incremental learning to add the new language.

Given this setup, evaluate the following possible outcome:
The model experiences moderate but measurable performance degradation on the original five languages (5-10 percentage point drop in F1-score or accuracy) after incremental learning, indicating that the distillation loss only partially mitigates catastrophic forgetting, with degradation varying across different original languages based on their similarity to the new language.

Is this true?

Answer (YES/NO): NO